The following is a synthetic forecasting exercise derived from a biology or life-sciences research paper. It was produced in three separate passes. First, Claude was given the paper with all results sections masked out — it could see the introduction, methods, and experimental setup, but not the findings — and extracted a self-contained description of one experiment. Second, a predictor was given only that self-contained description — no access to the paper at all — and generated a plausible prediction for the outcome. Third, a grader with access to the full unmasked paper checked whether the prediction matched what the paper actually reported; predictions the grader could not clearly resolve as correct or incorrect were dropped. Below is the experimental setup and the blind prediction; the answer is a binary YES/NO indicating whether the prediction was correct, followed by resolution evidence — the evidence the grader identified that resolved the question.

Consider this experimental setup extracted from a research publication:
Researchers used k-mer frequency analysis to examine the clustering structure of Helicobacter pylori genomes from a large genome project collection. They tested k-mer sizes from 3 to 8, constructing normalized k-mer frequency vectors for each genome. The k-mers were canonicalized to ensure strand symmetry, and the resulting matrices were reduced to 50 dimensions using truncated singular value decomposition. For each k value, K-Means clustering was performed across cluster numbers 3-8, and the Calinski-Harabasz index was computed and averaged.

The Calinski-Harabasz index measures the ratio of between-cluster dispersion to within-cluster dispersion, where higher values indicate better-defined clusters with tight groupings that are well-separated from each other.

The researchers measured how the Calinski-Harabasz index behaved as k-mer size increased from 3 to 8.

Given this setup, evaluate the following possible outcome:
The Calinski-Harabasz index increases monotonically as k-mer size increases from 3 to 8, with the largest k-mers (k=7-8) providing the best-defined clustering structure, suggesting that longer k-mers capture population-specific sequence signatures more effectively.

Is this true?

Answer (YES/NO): NO